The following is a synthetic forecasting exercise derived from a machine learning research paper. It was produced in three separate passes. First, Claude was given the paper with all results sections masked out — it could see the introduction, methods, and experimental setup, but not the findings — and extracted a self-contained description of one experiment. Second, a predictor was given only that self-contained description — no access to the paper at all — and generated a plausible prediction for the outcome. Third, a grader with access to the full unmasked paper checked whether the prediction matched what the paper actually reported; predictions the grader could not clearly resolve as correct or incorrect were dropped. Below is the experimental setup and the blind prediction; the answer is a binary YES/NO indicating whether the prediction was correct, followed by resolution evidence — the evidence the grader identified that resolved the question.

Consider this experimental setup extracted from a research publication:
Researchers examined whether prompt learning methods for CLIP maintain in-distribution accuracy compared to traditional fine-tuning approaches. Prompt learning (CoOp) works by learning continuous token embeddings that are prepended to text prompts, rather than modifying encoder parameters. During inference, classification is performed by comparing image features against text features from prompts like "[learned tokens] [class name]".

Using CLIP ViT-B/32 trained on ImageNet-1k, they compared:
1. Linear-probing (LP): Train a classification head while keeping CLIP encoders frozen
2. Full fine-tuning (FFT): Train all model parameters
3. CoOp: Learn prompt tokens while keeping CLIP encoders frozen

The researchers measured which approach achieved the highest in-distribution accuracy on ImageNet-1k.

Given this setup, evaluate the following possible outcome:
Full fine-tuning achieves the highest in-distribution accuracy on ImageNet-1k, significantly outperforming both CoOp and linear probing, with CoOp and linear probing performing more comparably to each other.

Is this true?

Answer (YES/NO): NO